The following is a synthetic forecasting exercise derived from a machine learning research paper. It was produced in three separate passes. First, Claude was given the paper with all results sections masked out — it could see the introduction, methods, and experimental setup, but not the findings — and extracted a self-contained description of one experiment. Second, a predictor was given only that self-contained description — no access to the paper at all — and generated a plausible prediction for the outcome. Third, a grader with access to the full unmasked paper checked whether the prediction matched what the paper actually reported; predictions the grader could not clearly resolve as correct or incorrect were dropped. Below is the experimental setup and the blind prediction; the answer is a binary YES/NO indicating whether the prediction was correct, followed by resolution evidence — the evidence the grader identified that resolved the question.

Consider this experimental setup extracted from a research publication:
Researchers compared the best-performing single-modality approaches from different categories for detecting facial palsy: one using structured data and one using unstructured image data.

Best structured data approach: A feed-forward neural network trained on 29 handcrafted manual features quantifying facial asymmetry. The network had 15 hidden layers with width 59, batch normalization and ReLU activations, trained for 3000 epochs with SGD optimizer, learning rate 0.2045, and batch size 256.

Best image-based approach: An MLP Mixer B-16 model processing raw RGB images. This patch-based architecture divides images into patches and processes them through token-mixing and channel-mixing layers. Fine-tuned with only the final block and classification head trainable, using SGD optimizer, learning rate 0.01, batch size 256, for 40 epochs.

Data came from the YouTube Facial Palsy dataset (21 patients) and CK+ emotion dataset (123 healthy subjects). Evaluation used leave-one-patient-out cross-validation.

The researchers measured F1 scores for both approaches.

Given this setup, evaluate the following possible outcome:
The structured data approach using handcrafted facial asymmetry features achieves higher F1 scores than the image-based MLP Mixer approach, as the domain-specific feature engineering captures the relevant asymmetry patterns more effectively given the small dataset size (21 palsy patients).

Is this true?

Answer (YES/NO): NO